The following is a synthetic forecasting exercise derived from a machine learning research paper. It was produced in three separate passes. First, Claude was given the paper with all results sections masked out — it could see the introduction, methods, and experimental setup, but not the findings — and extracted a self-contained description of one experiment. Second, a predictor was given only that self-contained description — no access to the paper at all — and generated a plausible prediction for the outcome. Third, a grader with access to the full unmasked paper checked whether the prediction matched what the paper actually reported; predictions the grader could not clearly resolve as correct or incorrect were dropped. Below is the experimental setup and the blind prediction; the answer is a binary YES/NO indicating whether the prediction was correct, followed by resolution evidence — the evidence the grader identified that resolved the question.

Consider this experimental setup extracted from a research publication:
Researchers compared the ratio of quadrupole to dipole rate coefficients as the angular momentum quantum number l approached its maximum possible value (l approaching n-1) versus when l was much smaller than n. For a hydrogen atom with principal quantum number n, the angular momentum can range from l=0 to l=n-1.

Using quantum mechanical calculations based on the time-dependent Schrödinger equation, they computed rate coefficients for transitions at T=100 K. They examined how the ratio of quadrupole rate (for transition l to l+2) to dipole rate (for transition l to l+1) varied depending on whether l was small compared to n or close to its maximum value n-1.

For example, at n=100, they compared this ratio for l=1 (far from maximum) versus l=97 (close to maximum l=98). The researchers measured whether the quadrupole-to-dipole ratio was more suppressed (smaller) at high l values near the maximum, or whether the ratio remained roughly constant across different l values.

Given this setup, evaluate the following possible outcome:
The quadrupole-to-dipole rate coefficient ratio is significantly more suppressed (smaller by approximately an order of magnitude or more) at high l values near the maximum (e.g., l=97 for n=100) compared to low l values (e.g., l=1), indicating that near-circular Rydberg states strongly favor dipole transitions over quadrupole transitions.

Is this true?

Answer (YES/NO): NO